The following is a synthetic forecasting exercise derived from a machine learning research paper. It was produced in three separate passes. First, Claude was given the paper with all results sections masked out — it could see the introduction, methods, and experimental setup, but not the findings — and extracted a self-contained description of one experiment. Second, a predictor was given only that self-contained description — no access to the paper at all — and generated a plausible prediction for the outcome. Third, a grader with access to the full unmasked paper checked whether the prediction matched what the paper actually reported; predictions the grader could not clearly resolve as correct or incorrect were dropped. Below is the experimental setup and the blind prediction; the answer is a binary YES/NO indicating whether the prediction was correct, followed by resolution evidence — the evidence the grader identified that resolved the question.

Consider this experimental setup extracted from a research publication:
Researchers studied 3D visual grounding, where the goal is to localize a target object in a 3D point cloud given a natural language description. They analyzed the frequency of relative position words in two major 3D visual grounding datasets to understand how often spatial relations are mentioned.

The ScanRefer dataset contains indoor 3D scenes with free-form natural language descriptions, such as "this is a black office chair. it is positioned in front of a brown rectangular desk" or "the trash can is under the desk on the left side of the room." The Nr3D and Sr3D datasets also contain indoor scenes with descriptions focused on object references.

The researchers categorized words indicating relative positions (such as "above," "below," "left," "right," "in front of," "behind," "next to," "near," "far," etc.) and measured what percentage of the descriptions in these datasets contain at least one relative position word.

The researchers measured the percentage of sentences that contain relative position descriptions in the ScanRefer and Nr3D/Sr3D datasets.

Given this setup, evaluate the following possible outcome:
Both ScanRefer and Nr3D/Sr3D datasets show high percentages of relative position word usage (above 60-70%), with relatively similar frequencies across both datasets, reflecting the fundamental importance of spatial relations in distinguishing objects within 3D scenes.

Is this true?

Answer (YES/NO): NO